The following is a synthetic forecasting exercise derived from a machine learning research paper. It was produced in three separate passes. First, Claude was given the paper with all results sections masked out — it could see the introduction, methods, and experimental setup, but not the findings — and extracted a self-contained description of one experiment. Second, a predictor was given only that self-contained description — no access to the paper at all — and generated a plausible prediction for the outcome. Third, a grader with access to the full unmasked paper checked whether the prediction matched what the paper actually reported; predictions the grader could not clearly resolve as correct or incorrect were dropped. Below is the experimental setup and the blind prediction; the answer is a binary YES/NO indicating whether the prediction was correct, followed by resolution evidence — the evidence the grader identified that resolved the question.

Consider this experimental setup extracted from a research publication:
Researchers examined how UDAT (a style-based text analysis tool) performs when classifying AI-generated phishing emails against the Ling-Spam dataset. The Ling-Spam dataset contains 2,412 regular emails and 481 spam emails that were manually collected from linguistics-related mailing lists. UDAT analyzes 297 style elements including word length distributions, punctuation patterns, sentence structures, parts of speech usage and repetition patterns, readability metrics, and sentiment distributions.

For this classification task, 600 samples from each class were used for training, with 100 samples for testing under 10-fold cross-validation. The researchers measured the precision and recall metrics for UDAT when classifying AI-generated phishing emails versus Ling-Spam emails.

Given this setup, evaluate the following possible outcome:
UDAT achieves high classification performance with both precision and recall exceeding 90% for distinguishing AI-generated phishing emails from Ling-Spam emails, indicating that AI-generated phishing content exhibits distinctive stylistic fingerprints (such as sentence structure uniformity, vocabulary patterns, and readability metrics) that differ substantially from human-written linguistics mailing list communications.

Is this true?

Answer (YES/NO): YES